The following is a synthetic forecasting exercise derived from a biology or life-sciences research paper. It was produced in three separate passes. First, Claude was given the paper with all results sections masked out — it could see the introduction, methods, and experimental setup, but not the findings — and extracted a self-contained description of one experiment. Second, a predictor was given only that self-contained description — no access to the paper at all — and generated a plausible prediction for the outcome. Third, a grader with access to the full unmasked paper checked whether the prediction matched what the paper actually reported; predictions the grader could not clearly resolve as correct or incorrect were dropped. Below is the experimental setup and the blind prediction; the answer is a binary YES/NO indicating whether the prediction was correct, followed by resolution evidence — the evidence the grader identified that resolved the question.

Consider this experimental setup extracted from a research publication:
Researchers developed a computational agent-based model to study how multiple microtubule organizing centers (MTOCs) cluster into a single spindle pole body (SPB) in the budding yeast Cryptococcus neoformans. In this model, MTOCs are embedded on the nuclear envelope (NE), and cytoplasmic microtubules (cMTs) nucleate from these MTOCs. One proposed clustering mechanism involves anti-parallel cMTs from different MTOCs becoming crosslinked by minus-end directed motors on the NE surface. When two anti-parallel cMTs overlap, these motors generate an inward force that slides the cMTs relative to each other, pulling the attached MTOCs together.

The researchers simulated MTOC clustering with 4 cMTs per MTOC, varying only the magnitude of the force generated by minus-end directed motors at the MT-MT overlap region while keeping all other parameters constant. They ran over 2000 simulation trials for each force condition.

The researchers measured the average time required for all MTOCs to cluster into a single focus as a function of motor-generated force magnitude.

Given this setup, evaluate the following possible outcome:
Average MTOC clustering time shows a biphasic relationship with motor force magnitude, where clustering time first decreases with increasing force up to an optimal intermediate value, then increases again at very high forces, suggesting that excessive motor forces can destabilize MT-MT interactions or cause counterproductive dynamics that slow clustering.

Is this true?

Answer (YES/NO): NO